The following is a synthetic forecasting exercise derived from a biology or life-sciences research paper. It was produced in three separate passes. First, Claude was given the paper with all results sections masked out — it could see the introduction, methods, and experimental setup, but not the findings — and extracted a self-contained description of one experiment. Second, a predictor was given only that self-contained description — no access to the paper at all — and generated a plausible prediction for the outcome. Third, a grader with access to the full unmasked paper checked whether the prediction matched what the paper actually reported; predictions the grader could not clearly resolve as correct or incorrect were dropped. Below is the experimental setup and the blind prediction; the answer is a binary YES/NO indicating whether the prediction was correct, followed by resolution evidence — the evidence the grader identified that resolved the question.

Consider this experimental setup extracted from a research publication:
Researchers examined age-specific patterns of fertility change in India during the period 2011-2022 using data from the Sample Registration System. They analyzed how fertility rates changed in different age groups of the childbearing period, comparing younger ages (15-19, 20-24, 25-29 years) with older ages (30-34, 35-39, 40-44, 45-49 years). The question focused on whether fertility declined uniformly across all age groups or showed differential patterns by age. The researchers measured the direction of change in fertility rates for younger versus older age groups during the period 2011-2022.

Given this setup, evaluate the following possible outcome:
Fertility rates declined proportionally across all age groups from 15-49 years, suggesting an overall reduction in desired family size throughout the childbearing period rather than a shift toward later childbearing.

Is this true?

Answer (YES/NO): NO